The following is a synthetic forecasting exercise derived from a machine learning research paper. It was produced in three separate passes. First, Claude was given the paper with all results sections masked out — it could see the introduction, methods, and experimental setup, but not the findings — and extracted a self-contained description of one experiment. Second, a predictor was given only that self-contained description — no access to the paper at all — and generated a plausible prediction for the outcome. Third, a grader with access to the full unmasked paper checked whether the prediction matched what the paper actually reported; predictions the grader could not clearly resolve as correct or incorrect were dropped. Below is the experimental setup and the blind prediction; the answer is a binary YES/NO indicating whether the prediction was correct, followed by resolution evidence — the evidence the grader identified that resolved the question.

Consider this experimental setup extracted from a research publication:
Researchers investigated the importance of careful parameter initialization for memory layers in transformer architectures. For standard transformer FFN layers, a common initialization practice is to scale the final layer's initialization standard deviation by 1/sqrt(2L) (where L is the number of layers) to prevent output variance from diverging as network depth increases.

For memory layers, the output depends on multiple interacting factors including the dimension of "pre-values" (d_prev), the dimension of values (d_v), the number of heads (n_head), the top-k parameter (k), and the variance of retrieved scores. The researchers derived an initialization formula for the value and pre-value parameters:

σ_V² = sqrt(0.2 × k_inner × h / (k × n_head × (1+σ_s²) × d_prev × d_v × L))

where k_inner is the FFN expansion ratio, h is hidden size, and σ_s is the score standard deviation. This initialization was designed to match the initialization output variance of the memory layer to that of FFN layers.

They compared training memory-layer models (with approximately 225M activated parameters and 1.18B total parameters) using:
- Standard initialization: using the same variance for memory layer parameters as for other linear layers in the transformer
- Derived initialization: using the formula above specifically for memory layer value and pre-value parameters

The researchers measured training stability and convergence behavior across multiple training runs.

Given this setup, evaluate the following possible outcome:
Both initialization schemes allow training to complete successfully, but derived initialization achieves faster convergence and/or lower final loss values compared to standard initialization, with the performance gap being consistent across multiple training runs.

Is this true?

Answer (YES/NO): NO